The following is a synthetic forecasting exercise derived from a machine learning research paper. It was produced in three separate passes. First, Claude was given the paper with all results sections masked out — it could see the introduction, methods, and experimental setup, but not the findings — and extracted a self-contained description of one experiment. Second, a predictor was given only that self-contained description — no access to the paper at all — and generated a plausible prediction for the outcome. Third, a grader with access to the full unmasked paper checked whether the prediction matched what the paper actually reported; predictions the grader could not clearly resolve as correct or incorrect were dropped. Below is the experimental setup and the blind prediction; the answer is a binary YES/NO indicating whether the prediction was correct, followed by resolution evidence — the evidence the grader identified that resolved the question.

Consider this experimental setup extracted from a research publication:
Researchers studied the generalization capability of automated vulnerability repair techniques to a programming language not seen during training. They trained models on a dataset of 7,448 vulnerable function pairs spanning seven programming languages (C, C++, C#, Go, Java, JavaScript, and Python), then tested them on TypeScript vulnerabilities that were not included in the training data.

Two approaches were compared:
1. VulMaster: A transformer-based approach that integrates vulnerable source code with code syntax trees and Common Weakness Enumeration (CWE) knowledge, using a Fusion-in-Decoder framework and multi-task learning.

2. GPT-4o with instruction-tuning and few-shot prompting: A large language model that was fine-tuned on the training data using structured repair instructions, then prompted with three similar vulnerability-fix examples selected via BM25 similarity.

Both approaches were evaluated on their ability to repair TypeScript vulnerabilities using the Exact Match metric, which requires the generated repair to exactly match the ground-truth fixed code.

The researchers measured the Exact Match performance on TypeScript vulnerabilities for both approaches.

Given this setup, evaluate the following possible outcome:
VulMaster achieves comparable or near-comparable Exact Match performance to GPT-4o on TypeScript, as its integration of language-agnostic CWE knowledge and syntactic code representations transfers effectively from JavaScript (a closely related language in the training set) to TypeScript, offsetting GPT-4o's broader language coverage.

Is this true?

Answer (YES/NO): NO